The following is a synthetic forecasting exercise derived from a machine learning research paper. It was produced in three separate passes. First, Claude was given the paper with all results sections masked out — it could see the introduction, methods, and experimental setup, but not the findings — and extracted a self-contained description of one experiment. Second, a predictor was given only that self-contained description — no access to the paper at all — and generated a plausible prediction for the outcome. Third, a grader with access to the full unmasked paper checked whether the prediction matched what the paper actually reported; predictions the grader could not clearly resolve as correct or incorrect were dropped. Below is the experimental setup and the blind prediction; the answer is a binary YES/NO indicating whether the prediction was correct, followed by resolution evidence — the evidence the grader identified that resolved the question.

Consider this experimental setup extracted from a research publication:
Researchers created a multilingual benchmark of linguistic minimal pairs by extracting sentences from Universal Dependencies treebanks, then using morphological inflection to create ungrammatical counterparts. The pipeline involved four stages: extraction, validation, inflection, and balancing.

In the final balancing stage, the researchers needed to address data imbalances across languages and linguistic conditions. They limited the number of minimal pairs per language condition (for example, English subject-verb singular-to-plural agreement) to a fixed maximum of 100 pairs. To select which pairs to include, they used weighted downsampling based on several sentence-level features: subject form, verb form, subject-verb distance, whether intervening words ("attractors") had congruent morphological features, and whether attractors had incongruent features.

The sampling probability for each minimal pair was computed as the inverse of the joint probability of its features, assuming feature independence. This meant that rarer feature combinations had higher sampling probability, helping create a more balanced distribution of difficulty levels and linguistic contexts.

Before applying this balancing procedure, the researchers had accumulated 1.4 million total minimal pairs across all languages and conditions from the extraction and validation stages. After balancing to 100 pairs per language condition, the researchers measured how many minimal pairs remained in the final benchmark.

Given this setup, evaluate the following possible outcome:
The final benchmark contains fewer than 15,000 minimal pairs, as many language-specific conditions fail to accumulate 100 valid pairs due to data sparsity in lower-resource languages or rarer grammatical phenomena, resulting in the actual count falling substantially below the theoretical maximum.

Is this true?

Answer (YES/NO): NO